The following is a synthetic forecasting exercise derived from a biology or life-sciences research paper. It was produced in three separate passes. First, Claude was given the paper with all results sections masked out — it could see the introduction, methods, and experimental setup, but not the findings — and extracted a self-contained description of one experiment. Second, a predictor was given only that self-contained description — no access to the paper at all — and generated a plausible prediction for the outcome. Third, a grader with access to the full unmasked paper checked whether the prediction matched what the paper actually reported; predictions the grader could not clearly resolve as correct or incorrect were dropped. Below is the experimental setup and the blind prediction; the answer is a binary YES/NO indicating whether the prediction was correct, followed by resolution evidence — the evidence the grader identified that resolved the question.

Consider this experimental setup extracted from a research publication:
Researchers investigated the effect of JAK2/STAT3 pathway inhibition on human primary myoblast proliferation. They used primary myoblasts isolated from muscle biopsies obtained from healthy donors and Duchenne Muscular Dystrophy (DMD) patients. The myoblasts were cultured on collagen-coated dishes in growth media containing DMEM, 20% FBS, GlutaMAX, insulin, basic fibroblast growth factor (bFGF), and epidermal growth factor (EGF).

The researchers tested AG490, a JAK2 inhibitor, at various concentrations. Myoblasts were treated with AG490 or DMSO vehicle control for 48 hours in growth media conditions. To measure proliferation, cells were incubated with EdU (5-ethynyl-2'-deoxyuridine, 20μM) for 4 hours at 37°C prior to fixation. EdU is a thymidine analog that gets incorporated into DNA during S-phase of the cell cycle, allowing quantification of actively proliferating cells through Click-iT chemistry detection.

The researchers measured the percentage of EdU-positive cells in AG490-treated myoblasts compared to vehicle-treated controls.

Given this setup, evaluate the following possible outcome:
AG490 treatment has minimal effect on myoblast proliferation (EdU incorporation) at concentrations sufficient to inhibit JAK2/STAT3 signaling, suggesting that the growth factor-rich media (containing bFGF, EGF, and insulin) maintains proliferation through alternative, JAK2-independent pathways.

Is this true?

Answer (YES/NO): NO